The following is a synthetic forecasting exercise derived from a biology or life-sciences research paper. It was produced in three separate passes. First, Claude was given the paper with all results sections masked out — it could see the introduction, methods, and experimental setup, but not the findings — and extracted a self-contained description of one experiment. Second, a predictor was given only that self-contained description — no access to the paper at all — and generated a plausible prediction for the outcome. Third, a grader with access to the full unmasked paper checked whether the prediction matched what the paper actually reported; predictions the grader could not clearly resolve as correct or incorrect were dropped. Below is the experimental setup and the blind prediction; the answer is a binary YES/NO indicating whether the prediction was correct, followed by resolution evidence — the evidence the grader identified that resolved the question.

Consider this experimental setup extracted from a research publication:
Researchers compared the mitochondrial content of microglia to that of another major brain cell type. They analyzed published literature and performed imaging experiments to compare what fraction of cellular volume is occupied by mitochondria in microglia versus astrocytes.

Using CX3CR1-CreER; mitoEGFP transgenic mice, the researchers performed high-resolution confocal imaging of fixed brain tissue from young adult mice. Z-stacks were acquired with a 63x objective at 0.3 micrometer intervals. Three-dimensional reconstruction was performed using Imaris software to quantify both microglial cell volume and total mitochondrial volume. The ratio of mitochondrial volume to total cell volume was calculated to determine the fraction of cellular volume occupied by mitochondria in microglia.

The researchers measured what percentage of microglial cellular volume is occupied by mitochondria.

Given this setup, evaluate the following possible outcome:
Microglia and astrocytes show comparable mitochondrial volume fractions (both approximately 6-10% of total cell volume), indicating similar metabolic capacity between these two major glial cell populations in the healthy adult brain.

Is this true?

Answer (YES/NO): NO